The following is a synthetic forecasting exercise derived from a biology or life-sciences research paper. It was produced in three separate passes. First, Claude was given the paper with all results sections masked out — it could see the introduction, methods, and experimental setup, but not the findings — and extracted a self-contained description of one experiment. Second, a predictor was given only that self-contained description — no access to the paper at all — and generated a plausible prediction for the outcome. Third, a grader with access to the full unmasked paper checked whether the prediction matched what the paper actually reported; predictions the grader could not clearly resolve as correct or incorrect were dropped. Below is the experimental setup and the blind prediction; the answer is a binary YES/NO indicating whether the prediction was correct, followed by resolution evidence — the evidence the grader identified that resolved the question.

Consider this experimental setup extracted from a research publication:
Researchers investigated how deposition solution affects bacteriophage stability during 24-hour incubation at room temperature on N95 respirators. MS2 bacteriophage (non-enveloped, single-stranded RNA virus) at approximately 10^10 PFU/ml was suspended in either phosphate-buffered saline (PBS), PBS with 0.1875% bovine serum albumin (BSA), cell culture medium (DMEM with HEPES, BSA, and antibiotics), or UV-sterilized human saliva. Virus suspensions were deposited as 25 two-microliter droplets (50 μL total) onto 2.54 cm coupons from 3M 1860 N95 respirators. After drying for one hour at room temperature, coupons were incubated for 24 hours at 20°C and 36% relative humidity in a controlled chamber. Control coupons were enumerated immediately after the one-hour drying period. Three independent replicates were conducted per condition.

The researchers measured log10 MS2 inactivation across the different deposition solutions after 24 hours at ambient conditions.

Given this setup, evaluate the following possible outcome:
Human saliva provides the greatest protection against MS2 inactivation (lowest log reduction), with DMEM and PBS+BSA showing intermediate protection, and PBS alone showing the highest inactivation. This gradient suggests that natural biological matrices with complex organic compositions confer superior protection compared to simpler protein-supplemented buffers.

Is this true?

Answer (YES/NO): NO